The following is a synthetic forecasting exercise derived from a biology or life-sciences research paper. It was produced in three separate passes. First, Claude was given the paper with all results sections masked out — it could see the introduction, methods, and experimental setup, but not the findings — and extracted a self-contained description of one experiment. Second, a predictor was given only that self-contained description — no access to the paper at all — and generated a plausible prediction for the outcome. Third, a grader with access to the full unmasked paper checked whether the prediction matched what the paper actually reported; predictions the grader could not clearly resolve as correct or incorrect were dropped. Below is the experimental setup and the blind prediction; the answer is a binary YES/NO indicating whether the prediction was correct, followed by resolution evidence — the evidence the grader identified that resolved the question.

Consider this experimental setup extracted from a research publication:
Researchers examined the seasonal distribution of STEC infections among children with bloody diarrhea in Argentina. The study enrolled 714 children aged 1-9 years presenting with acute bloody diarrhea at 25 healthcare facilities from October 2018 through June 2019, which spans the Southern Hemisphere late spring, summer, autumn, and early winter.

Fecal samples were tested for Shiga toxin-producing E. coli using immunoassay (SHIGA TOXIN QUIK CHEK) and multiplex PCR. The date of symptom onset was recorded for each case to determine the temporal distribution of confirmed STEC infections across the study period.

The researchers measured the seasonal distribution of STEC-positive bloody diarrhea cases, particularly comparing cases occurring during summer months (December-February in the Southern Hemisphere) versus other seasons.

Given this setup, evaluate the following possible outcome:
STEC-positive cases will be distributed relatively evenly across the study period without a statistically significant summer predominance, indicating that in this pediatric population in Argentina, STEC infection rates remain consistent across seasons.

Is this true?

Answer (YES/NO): NO